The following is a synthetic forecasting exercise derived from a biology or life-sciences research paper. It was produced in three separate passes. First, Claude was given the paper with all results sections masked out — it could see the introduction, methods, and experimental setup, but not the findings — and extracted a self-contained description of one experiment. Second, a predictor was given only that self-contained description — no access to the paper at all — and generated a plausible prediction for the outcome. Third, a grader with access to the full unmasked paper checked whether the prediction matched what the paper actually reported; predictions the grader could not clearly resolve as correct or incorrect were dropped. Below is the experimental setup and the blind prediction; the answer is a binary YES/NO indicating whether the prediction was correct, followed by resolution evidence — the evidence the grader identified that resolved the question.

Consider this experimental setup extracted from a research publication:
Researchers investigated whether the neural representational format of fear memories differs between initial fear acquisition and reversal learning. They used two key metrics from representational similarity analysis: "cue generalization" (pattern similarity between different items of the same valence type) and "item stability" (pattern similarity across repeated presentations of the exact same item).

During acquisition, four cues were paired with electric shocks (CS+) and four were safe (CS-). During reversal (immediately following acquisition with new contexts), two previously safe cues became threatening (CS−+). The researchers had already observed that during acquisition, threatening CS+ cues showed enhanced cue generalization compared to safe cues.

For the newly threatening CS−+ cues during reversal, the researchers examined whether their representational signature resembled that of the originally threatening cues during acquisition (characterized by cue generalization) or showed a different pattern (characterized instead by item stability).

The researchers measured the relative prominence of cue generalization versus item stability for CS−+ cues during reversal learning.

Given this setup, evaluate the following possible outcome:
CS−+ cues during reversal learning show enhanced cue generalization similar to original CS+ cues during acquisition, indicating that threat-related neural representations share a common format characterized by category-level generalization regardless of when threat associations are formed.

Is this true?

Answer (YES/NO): NO